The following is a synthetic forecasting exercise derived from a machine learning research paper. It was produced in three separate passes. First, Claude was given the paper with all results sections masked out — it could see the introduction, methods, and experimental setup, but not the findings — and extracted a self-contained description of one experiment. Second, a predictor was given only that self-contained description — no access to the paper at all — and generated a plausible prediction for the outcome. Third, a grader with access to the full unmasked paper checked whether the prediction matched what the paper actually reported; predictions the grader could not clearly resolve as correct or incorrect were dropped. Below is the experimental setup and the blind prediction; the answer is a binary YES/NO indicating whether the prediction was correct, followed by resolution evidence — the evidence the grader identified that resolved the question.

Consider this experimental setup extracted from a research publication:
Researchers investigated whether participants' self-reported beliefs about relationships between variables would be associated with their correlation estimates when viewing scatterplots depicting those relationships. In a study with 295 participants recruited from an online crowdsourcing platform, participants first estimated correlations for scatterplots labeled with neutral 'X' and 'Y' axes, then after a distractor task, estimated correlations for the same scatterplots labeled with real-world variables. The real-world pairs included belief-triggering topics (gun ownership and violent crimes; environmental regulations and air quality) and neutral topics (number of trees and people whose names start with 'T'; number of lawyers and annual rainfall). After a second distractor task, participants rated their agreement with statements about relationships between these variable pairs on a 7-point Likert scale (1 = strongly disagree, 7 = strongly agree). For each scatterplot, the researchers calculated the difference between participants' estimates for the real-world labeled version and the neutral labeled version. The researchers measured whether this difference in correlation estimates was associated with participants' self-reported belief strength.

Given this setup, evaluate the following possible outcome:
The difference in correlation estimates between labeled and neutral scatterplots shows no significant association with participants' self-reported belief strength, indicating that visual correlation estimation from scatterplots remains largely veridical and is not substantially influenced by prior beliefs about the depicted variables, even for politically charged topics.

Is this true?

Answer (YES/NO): NO